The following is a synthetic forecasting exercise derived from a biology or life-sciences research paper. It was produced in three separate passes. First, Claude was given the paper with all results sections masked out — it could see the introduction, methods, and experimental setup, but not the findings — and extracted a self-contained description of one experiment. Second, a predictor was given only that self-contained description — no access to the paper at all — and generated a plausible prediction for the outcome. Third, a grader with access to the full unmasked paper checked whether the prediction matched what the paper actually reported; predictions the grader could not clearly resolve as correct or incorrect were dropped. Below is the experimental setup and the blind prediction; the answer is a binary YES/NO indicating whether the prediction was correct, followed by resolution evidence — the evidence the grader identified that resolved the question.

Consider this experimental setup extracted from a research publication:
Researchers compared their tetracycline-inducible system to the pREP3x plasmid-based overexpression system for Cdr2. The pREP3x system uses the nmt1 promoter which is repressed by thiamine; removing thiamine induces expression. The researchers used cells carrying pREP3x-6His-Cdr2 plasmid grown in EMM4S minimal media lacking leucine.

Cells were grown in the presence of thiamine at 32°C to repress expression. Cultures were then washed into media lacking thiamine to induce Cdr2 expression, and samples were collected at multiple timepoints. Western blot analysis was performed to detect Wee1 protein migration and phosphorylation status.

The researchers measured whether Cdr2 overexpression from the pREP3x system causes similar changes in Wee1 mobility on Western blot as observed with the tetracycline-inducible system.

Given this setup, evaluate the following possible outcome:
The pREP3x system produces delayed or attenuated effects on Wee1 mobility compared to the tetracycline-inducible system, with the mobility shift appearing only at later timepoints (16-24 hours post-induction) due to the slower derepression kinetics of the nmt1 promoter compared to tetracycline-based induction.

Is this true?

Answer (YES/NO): NO